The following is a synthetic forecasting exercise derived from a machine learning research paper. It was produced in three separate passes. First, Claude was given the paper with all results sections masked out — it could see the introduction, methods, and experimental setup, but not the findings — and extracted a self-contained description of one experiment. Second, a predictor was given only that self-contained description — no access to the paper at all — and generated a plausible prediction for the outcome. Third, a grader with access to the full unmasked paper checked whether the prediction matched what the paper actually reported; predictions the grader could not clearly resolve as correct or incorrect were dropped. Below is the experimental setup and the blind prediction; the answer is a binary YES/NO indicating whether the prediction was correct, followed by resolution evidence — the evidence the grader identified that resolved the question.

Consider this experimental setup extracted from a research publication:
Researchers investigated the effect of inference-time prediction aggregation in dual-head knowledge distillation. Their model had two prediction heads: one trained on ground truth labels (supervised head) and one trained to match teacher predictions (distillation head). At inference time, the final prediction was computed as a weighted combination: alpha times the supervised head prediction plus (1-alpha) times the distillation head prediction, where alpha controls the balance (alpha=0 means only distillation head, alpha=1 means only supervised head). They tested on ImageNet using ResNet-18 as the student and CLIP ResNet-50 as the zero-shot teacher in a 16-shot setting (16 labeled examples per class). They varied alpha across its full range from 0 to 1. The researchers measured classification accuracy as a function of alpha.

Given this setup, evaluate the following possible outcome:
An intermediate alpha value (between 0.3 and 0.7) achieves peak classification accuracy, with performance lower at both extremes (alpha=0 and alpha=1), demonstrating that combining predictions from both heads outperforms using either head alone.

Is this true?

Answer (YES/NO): YES